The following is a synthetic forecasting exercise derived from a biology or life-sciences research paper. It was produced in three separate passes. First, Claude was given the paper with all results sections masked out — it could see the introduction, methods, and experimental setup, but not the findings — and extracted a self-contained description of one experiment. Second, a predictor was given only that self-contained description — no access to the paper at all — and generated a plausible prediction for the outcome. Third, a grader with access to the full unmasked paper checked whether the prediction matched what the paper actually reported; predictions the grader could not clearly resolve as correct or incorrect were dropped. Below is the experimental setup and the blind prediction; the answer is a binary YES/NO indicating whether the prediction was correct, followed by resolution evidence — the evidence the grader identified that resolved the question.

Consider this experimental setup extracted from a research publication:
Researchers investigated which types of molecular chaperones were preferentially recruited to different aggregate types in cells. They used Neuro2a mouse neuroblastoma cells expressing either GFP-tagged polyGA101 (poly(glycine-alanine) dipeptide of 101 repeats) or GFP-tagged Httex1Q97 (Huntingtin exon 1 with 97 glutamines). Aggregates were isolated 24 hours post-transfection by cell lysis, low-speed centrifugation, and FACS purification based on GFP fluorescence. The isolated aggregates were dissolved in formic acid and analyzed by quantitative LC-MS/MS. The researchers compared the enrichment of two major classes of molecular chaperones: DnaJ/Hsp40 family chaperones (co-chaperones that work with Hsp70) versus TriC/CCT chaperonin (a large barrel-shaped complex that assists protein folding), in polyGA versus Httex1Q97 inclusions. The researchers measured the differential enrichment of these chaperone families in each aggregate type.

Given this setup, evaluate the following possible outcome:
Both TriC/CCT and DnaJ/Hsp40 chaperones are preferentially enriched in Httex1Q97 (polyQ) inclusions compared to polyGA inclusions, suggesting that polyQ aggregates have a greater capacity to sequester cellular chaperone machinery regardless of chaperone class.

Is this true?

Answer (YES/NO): NO